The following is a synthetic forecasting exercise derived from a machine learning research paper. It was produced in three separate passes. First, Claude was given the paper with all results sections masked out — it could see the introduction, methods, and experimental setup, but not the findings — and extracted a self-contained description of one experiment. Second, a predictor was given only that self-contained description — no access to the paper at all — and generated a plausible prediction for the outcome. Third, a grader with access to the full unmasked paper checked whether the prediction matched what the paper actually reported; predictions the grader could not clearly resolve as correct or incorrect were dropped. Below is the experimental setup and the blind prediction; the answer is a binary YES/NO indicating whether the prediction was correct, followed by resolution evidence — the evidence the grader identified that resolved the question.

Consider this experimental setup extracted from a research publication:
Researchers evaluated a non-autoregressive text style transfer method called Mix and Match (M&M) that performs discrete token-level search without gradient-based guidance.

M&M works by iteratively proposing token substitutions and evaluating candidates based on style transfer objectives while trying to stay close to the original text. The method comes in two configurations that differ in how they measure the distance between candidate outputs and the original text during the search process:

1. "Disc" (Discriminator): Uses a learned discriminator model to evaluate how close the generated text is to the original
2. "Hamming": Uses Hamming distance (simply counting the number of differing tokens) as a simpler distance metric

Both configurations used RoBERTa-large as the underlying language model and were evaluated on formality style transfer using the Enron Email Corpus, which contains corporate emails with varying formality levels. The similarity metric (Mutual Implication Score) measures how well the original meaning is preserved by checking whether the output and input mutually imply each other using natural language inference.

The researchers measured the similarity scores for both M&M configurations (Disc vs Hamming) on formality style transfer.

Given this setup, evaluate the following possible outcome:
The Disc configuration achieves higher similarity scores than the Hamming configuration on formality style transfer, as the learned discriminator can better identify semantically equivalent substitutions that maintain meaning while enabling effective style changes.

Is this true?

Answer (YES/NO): NO